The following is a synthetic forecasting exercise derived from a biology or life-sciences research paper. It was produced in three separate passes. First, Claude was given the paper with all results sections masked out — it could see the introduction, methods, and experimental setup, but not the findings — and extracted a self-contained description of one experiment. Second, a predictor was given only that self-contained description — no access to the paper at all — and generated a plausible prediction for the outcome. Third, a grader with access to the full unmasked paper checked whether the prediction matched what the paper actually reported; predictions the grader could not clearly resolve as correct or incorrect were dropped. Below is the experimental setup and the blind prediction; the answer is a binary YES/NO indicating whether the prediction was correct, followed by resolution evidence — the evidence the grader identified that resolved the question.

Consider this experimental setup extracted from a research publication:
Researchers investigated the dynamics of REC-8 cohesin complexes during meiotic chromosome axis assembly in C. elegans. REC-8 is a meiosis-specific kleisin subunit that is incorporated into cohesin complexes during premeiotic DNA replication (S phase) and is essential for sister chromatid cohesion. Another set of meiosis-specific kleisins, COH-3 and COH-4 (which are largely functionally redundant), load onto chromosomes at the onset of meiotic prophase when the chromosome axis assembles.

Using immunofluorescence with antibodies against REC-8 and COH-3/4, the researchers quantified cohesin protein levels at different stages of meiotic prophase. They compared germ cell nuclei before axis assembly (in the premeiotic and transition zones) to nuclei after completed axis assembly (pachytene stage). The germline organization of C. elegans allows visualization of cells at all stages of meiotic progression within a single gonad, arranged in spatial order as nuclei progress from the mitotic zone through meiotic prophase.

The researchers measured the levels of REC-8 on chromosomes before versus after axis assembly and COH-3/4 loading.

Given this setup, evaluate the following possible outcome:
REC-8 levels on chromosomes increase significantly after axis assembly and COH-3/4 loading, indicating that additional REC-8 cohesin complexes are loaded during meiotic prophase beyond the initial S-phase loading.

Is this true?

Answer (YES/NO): NO